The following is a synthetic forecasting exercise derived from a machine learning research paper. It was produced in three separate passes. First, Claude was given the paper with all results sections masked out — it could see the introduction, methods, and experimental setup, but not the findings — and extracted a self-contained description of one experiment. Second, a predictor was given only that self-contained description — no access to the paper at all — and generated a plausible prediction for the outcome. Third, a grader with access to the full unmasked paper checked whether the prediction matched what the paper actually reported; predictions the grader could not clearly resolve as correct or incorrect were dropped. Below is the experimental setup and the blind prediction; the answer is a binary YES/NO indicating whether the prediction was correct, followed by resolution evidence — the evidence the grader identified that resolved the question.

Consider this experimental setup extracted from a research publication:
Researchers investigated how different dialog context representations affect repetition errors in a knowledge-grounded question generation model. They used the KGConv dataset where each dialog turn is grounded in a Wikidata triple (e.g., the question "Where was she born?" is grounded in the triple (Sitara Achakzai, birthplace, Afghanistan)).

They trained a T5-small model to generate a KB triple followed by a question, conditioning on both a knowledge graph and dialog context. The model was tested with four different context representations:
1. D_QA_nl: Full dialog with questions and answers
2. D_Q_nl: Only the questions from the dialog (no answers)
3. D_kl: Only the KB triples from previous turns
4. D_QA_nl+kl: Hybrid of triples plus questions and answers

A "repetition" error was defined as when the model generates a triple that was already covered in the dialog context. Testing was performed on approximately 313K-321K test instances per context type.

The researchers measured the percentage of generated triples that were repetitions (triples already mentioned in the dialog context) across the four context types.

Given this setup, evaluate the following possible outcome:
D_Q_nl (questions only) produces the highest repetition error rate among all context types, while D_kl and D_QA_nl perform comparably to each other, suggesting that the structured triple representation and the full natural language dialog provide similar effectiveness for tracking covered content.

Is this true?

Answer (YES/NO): YES